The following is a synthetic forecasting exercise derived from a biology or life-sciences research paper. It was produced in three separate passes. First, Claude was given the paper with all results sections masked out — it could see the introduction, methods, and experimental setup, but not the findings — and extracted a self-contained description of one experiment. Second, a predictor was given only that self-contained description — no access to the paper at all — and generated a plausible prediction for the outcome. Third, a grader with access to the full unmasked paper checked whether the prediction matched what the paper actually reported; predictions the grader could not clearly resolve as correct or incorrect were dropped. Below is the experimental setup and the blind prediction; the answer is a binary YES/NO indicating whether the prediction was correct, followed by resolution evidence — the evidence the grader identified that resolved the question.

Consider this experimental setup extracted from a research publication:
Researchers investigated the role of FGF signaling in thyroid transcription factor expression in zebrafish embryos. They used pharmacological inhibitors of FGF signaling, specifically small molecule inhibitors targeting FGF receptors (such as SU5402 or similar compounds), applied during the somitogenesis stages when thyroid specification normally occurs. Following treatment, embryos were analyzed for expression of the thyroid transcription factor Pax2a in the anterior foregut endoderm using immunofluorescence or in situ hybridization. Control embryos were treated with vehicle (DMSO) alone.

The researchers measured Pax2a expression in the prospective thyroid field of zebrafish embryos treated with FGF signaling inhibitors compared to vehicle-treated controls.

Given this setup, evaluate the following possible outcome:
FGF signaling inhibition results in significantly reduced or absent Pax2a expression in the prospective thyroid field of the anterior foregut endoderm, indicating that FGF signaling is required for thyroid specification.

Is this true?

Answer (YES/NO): YES